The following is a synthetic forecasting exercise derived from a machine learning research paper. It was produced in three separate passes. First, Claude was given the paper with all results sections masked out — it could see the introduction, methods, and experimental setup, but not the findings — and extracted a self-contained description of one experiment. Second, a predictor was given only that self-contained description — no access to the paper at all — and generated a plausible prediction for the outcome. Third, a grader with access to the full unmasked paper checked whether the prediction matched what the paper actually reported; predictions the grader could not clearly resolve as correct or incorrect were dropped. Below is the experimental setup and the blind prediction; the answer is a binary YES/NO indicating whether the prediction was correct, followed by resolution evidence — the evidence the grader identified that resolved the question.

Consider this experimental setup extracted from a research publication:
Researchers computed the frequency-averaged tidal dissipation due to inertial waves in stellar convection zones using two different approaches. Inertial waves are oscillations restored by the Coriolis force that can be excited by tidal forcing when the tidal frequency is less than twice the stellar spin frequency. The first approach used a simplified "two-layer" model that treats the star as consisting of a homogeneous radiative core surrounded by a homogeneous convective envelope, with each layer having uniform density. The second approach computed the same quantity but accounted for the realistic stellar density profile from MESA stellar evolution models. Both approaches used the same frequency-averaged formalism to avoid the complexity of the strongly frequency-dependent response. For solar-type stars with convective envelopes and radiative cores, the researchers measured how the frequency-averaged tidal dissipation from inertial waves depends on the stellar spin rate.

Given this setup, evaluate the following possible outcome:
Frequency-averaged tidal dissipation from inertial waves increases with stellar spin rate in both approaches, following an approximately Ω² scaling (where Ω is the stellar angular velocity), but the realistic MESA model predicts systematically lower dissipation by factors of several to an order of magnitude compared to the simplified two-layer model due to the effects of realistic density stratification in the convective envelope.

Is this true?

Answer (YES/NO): NO